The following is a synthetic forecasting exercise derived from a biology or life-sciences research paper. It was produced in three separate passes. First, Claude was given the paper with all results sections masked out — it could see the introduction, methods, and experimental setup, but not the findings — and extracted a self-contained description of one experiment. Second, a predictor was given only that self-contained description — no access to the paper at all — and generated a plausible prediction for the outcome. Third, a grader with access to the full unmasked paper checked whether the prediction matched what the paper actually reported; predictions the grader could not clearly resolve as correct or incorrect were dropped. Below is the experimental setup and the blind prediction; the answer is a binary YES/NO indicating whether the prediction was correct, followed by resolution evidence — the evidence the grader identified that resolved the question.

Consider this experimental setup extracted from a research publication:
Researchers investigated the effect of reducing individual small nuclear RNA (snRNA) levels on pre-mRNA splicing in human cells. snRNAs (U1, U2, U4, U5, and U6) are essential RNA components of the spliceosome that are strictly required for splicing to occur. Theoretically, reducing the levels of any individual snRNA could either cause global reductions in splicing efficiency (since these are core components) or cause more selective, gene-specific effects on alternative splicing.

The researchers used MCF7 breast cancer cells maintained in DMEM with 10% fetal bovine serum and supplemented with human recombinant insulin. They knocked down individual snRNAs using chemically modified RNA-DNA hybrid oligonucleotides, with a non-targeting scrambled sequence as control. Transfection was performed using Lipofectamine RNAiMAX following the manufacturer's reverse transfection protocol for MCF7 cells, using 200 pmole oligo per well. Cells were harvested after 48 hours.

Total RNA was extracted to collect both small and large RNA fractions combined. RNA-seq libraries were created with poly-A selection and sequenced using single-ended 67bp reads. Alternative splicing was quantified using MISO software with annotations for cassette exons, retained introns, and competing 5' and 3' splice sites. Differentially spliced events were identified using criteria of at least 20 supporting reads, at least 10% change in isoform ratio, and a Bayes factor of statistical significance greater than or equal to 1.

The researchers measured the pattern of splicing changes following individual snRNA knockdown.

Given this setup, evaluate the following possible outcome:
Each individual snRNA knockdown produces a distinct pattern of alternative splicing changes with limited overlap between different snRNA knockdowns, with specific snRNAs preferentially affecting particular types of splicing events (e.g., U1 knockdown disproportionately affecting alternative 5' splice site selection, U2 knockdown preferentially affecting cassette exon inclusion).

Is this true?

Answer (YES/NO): YES